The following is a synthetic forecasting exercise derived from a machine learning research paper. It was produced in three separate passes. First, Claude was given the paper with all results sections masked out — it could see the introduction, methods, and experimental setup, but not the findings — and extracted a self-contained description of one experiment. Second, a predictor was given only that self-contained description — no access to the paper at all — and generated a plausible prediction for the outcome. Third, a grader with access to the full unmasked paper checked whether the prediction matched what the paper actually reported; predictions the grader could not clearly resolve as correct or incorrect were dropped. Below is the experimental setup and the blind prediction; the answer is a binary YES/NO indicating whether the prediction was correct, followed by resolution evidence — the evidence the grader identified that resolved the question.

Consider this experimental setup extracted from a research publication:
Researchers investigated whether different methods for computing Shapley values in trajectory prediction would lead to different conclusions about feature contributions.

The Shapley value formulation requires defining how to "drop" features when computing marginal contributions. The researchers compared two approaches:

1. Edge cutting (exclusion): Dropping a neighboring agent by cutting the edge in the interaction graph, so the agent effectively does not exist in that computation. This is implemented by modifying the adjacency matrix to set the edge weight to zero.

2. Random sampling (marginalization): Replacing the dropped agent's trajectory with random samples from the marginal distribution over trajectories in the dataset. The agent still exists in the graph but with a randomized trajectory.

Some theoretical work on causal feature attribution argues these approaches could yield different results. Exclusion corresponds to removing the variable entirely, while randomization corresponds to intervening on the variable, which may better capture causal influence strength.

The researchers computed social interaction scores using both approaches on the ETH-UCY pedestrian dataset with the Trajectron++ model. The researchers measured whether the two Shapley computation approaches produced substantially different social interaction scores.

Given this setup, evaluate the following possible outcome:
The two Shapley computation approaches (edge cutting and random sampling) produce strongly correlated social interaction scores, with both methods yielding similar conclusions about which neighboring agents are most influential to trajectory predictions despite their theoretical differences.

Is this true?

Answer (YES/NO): YES